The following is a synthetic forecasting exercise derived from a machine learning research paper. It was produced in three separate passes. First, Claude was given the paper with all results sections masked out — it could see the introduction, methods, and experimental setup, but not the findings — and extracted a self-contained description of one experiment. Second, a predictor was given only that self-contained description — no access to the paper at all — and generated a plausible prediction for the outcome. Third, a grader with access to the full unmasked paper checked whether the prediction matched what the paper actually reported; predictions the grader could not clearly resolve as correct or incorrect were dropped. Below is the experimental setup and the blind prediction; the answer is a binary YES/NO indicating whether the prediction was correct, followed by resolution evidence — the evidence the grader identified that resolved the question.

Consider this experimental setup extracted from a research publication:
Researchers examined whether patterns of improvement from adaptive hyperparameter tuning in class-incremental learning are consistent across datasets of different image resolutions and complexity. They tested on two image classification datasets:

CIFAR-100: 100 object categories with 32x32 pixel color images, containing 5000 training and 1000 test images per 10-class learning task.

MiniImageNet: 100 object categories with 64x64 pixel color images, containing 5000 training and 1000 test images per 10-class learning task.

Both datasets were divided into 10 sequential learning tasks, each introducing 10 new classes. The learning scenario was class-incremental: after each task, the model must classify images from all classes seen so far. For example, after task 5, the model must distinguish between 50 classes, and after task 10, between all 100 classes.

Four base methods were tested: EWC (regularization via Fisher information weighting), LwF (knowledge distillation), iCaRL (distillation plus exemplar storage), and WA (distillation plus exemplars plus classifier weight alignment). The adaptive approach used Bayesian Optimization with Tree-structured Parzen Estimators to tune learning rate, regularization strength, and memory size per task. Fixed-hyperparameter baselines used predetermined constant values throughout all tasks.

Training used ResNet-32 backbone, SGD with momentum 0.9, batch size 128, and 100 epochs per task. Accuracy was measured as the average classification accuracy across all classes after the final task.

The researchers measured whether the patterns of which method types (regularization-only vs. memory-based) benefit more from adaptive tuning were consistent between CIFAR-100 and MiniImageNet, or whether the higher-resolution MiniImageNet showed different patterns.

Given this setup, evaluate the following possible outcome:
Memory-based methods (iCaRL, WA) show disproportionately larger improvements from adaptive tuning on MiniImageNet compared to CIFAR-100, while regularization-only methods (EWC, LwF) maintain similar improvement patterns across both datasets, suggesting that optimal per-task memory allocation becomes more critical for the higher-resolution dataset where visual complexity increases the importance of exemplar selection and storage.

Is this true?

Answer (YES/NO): NO